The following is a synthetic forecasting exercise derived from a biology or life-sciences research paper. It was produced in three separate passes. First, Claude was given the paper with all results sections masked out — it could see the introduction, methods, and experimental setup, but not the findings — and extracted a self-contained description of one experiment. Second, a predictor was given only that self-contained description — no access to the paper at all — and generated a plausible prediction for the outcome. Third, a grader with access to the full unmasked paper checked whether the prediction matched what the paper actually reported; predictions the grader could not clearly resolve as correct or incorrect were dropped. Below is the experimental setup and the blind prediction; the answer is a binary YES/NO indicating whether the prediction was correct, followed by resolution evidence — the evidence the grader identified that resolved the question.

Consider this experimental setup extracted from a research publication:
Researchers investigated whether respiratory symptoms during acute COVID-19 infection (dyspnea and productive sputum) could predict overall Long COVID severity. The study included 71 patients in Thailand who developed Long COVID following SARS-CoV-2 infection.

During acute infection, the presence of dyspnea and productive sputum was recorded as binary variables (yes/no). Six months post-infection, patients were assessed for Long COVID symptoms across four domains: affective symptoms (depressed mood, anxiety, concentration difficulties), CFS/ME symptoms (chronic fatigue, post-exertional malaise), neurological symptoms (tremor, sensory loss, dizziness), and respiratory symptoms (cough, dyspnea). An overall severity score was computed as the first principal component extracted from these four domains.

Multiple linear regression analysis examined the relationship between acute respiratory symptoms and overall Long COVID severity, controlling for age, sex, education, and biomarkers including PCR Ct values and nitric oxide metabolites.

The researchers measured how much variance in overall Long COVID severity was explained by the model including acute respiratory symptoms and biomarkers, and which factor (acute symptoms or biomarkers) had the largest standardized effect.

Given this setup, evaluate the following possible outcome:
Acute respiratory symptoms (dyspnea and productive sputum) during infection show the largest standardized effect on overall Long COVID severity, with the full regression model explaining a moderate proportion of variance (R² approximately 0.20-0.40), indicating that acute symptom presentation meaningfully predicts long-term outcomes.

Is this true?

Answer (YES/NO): YES